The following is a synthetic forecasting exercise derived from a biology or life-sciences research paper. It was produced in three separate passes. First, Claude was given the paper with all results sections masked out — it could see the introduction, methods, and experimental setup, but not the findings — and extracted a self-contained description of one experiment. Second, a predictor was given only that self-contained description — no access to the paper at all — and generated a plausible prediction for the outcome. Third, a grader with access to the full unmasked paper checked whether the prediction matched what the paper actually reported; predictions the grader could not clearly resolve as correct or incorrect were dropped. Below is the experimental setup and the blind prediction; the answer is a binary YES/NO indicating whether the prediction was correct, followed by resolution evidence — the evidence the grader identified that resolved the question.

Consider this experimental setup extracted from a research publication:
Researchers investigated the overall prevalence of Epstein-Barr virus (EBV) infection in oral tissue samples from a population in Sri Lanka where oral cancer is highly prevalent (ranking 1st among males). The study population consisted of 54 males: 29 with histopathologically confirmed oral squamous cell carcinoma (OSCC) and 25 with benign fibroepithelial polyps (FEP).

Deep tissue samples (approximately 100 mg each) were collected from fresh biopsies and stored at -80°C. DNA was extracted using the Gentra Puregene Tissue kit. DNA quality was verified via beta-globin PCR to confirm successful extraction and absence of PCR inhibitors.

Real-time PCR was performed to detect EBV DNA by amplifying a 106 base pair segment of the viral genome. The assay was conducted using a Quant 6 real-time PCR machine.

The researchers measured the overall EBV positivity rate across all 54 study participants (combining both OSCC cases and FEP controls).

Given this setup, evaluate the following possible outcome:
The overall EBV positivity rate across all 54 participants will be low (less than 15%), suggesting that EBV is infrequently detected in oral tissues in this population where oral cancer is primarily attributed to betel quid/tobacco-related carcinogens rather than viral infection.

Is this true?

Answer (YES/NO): NO